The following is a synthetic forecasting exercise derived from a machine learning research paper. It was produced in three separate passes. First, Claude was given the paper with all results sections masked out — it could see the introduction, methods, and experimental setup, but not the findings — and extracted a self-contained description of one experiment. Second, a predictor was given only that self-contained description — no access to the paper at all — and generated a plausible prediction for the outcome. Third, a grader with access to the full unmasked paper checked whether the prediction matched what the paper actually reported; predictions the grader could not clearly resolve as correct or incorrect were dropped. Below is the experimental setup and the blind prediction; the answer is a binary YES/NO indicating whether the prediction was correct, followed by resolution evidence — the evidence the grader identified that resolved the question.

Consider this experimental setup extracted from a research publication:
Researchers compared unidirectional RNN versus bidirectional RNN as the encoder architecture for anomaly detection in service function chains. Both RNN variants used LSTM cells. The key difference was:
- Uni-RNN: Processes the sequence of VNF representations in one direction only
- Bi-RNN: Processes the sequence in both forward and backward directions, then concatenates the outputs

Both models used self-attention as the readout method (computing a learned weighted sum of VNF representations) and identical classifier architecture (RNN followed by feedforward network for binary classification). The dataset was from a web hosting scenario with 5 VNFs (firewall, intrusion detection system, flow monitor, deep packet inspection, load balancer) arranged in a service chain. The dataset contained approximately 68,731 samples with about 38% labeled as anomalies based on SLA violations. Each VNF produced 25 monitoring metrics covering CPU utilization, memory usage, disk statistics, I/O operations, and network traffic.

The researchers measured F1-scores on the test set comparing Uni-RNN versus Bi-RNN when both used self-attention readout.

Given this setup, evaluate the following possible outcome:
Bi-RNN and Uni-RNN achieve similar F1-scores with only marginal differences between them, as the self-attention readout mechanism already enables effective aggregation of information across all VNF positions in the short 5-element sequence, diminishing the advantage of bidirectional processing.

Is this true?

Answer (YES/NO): YES